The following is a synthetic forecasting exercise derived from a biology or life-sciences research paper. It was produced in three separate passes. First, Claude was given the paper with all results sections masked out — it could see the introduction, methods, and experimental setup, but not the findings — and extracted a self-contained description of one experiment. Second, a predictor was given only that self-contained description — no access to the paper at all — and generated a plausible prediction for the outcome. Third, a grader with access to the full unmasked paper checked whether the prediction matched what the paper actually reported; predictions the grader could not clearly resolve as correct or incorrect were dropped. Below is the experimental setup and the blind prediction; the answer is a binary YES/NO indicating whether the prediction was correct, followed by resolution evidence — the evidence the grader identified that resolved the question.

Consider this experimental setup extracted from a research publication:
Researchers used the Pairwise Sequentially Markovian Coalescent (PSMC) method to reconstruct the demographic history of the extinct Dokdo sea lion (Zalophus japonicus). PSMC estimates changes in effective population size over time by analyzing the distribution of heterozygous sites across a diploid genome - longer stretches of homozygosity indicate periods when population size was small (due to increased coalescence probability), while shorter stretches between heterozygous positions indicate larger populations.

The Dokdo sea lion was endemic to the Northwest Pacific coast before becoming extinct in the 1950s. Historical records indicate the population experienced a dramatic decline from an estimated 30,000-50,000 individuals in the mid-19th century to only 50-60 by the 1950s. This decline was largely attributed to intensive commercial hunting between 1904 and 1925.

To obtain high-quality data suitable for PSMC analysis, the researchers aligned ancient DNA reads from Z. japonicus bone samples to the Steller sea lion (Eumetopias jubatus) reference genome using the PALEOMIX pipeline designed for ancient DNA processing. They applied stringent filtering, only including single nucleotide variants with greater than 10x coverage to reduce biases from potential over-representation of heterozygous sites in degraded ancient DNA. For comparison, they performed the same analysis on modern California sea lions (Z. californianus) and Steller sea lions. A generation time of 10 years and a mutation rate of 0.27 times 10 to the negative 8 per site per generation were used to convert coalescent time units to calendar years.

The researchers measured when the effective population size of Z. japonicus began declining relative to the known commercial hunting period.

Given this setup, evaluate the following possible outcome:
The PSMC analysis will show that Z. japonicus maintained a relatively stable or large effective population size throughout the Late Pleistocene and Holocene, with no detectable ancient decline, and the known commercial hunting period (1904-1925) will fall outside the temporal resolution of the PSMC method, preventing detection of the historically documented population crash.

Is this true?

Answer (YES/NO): NO